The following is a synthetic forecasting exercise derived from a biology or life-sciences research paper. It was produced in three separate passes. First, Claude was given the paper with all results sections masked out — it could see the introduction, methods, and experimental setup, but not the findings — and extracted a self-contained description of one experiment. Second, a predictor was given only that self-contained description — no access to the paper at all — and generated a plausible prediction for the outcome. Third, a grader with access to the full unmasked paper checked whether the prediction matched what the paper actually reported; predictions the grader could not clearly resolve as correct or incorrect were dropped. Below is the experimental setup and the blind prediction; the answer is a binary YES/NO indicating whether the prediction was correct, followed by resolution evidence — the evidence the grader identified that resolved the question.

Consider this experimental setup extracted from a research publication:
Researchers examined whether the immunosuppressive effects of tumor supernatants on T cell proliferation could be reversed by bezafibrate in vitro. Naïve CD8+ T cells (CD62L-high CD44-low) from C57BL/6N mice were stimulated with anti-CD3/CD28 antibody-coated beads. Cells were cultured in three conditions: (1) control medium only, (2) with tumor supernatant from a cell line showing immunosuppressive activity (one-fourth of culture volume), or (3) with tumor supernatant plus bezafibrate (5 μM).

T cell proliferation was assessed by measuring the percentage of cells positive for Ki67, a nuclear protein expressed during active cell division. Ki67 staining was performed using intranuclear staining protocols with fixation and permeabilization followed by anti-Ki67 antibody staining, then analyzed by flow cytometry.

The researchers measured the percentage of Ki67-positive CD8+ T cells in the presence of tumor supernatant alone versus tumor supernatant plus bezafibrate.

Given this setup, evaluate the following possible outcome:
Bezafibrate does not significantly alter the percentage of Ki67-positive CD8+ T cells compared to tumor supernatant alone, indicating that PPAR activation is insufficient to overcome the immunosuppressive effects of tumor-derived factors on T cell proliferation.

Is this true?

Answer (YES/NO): NO